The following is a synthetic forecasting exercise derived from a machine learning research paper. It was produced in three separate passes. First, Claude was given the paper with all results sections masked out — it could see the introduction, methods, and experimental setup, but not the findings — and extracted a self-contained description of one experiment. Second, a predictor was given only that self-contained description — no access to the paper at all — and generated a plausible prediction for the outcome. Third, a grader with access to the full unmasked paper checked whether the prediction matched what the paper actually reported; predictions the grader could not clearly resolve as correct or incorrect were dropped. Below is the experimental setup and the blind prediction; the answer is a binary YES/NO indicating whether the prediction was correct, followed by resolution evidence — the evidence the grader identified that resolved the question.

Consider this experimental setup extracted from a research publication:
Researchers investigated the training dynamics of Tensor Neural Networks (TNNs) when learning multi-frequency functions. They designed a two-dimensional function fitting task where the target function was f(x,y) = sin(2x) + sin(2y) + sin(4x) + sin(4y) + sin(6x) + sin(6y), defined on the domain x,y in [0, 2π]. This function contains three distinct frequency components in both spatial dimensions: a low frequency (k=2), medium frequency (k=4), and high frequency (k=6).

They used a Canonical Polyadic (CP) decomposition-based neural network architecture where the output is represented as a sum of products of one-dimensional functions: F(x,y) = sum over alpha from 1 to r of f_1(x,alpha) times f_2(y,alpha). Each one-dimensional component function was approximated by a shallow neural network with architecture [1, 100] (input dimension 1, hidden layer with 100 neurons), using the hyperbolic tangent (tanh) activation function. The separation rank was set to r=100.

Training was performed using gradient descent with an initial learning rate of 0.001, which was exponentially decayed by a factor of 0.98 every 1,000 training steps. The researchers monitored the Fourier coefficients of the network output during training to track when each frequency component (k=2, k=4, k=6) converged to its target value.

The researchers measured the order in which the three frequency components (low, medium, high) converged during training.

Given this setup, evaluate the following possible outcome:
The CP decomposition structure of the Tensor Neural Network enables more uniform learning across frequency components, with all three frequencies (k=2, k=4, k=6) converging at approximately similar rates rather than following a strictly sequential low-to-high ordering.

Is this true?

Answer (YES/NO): NO